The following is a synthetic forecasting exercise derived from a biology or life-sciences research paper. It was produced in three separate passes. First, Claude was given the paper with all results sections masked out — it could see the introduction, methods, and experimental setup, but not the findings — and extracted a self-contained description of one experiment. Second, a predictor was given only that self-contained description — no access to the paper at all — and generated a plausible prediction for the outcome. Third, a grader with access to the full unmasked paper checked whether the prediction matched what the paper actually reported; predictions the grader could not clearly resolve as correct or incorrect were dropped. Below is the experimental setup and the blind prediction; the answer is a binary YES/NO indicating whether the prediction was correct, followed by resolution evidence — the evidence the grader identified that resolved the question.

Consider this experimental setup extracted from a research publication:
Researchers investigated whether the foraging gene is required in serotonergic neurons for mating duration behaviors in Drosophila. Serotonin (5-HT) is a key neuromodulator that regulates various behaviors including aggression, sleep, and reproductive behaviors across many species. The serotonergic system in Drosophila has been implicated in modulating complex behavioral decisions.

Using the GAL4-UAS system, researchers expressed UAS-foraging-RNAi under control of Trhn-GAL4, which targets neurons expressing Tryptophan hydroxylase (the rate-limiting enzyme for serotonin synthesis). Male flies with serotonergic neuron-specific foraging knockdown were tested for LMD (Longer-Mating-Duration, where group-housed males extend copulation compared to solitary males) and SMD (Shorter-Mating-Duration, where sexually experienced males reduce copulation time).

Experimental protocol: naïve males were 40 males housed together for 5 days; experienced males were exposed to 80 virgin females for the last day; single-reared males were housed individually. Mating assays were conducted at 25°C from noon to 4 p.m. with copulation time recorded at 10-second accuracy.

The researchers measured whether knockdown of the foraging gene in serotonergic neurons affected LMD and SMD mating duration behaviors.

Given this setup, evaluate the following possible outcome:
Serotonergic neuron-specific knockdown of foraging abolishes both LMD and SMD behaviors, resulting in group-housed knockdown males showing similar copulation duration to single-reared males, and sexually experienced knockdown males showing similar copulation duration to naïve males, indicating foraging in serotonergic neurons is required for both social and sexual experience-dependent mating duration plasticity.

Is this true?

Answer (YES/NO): NO